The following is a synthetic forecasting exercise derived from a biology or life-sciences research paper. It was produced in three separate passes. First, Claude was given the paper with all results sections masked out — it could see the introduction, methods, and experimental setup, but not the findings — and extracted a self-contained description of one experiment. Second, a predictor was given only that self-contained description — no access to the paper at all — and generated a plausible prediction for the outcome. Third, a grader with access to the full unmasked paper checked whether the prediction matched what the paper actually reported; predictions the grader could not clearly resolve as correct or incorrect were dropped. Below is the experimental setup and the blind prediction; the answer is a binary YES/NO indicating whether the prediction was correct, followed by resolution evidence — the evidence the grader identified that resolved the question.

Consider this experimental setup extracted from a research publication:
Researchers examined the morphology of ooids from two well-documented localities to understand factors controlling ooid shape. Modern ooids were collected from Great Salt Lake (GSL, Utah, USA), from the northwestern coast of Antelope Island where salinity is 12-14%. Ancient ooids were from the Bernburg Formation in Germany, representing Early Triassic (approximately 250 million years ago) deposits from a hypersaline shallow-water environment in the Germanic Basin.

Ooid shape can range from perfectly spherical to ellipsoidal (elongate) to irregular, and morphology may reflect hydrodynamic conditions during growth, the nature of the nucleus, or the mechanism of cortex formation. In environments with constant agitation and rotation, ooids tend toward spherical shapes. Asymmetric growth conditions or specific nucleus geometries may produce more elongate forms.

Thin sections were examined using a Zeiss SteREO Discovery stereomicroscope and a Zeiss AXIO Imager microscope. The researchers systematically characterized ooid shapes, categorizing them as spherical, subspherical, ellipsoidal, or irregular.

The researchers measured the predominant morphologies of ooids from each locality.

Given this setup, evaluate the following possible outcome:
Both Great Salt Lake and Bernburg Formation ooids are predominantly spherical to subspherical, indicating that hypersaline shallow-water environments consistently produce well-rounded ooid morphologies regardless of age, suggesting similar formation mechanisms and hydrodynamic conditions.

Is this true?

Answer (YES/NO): NO